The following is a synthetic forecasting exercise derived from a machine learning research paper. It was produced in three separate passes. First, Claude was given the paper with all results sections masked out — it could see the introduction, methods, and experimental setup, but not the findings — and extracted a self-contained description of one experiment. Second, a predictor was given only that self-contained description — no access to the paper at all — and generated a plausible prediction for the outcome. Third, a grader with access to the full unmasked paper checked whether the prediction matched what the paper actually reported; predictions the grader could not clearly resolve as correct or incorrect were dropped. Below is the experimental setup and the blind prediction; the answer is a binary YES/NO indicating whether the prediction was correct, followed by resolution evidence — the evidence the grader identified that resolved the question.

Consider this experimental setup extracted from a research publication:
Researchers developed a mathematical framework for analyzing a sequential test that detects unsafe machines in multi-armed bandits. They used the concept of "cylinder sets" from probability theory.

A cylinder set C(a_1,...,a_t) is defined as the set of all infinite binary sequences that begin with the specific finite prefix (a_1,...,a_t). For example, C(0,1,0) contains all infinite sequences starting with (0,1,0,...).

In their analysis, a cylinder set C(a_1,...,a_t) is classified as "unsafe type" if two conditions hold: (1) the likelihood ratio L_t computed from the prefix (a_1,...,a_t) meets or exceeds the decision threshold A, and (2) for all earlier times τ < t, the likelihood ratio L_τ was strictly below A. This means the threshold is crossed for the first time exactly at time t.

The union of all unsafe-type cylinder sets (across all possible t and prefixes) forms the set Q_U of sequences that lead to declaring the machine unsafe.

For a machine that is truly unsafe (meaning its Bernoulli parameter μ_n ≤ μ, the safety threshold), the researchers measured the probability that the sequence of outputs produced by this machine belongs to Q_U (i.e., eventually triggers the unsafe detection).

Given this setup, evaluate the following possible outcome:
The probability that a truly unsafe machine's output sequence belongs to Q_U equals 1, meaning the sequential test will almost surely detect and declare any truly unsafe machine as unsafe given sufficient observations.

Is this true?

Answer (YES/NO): YES